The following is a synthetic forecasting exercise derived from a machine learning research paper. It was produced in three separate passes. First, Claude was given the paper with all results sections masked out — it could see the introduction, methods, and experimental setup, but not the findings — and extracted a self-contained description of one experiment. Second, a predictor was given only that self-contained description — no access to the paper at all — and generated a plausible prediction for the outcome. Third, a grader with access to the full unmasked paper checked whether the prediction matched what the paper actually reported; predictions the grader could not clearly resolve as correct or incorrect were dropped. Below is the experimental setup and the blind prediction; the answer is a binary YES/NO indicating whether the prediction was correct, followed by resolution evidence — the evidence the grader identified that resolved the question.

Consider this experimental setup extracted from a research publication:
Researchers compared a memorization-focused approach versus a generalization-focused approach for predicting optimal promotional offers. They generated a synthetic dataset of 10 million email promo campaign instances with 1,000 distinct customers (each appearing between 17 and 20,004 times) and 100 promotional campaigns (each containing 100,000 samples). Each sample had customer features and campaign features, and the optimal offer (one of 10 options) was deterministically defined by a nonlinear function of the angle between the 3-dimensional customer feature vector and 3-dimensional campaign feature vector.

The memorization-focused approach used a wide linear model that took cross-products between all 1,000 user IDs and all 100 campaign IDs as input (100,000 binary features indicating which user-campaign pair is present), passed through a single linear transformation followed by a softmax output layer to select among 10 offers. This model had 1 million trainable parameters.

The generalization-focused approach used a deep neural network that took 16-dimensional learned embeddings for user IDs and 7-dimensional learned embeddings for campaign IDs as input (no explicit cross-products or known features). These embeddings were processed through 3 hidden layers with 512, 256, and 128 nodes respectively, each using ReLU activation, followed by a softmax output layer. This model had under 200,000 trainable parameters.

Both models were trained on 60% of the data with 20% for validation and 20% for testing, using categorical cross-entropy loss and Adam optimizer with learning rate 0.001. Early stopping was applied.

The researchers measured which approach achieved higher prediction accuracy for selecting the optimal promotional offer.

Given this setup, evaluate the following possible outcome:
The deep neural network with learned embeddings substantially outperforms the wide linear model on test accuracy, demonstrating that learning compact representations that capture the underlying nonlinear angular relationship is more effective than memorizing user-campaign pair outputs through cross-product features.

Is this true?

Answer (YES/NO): NO